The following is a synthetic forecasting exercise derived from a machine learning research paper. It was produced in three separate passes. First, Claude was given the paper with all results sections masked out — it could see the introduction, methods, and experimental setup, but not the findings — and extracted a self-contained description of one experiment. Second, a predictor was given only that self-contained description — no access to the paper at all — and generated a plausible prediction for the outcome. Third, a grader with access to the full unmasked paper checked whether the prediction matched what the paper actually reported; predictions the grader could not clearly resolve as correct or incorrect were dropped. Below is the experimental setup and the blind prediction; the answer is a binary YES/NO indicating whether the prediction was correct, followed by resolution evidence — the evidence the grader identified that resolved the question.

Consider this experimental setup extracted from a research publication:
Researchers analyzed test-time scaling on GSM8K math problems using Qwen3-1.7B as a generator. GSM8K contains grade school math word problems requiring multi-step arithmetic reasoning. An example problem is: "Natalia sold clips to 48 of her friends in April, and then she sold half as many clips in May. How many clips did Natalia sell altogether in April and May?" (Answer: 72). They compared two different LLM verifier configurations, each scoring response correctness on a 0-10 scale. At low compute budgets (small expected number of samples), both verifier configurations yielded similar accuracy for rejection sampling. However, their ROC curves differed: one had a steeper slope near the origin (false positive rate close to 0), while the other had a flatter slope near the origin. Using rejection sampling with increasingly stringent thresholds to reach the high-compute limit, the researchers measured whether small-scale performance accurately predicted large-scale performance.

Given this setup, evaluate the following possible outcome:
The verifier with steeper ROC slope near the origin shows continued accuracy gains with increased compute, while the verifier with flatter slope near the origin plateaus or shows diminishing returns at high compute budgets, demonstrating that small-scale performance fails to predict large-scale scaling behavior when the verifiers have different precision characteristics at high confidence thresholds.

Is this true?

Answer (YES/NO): YES